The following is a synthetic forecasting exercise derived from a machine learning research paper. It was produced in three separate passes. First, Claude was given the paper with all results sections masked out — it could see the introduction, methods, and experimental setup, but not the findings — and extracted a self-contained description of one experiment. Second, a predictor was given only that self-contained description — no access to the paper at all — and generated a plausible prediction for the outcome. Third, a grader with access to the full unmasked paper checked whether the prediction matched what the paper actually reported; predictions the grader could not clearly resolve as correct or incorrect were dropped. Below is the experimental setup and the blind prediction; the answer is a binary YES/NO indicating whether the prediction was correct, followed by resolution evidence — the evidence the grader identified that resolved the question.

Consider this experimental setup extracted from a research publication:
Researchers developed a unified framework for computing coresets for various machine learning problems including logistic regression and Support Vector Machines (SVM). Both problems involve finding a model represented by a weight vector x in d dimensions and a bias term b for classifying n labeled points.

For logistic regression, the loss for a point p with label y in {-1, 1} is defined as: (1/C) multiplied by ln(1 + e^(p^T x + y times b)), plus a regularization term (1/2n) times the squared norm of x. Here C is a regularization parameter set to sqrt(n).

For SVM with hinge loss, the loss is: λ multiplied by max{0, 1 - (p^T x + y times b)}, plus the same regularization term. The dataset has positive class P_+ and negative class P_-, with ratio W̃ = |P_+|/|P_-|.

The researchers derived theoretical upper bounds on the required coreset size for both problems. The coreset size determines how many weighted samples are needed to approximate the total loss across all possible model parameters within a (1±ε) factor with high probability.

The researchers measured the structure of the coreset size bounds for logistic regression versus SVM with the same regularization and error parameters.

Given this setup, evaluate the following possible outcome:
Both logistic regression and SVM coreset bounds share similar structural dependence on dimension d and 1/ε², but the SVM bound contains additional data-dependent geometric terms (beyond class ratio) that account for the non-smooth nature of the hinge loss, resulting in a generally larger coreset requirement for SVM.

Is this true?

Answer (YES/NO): NO